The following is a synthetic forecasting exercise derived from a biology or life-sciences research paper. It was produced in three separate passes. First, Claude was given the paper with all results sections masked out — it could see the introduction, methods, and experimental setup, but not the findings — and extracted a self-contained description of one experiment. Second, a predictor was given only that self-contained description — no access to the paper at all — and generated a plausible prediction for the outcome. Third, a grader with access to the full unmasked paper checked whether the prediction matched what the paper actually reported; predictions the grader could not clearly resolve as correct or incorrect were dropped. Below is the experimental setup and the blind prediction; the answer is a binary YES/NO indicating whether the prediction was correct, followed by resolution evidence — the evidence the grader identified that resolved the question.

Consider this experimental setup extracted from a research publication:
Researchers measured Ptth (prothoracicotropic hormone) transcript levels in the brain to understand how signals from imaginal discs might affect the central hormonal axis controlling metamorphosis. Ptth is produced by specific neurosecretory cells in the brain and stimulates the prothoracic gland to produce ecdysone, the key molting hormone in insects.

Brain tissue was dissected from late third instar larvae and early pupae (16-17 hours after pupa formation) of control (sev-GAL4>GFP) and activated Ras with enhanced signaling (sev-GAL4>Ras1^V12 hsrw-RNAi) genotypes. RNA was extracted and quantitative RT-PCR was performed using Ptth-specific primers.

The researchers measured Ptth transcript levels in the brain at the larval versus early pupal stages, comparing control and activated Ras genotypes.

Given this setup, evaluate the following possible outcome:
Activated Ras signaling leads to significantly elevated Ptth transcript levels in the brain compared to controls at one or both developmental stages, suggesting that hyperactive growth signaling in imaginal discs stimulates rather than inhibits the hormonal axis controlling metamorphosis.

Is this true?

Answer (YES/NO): NO